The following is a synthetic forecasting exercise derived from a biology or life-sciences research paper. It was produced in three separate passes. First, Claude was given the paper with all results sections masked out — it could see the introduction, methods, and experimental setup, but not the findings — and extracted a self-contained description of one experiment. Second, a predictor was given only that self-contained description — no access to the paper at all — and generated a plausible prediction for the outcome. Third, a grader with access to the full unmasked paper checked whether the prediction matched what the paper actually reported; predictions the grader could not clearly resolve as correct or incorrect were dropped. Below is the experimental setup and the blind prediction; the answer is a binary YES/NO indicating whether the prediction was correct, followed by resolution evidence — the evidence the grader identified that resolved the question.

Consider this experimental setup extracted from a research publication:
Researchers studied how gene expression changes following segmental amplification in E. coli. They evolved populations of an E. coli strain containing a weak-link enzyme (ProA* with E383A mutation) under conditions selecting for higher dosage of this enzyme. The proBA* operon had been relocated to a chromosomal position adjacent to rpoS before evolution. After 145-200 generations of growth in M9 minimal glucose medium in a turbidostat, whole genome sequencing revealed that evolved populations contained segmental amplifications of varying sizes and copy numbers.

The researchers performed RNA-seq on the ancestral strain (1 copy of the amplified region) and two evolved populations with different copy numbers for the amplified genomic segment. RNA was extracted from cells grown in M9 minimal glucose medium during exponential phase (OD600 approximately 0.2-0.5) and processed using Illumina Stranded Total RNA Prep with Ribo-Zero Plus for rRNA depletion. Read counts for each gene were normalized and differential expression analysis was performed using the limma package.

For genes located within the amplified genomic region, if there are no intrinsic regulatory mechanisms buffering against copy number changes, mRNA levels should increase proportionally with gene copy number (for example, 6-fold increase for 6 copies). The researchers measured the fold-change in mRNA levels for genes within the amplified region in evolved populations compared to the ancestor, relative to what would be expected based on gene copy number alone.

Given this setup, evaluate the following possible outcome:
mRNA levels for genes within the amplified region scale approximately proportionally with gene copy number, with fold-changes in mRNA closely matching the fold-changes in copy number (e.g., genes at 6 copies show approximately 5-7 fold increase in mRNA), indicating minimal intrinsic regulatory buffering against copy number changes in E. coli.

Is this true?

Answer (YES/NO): YES